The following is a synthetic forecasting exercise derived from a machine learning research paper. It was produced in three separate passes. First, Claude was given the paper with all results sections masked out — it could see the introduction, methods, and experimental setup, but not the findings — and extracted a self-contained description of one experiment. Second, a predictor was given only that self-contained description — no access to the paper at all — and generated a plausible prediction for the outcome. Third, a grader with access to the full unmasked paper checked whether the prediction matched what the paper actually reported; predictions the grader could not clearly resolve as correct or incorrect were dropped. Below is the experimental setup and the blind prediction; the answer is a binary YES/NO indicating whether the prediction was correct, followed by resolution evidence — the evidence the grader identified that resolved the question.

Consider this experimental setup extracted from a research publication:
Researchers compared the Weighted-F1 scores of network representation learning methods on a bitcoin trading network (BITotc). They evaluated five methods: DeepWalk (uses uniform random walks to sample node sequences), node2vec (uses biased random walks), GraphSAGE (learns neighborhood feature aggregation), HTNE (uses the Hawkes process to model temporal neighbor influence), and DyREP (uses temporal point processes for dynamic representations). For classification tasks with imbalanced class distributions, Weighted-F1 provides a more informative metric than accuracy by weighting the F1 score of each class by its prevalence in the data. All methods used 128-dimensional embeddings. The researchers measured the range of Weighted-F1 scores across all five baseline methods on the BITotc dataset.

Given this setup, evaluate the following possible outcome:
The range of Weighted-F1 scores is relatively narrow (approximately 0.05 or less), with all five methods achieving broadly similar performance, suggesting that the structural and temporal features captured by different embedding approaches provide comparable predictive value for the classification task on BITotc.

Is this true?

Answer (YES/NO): YES